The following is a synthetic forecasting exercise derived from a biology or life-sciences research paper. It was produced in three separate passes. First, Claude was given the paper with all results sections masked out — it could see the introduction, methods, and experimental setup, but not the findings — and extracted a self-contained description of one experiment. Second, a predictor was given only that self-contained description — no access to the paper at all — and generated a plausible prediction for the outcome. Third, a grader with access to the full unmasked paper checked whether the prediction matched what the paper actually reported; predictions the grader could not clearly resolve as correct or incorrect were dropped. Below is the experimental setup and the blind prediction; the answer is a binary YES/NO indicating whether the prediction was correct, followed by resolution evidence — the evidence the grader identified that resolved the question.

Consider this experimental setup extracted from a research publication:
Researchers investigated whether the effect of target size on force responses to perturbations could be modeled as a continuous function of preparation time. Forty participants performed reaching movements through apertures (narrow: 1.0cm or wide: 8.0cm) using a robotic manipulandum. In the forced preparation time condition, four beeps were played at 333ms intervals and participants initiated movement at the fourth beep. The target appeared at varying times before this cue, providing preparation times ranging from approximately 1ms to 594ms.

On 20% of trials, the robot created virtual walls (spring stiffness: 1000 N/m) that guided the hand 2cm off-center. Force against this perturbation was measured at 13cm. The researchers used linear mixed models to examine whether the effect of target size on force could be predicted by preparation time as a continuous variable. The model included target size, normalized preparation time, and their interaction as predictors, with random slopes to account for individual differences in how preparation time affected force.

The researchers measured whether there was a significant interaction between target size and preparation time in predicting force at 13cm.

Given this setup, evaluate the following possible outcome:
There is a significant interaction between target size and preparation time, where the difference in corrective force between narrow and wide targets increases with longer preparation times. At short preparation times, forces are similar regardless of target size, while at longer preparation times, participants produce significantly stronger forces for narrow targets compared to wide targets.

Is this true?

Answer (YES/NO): NO